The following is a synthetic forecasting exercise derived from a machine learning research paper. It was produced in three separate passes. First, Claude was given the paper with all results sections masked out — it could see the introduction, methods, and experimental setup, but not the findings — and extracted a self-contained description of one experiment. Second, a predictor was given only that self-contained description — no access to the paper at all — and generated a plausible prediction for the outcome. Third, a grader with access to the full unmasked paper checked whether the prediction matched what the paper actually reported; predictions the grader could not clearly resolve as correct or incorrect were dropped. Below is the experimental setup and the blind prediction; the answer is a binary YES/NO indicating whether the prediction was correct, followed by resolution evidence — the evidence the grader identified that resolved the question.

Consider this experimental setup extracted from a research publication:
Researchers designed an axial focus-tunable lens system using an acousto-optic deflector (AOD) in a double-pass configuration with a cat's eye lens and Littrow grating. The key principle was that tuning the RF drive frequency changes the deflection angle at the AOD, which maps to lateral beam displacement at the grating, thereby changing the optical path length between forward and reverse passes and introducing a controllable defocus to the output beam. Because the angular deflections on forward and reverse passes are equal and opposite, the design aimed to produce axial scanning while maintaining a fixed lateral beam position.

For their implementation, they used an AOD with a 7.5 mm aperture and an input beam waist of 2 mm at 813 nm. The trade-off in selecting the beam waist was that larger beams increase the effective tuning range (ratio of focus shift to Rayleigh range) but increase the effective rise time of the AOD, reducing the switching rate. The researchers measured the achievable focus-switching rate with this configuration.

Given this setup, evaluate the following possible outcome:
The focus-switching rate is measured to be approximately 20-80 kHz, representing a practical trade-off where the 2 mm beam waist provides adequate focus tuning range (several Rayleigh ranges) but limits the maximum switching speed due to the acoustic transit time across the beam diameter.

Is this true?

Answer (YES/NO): NO